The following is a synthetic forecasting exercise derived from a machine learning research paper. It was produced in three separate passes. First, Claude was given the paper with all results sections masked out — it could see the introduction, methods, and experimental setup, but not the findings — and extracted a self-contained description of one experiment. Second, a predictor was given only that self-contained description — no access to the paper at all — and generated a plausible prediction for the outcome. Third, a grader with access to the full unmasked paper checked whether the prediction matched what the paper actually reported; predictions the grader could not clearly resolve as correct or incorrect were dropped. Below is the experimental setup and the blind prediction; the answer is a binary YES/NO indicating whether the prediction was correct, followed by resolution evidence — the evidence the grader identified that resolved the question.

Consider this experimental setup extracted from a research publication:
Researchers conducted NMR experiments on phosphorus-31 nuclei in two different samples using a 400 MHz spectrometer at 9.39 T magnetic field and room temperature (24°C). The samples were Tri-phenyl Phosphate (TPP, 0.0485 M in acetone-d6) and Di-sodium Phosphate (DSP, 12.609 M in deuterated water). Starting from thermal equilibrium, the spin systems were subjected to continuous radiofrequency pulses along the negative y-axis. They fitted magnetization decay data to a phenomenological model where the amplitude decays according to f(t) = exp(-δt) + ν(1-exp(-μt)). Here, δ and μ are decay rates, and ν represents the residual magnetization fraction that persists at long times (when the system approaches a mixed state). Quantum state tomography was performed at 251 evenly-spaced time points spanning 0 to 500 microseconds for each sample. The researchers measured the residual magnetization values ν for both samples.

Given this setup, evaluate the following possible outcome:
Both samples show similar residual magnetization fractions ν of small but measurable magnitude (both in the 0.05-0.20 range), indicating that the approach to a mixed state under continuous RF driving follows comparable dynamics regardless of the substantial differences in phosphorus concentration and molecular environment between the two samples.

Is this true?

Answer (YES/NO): YES